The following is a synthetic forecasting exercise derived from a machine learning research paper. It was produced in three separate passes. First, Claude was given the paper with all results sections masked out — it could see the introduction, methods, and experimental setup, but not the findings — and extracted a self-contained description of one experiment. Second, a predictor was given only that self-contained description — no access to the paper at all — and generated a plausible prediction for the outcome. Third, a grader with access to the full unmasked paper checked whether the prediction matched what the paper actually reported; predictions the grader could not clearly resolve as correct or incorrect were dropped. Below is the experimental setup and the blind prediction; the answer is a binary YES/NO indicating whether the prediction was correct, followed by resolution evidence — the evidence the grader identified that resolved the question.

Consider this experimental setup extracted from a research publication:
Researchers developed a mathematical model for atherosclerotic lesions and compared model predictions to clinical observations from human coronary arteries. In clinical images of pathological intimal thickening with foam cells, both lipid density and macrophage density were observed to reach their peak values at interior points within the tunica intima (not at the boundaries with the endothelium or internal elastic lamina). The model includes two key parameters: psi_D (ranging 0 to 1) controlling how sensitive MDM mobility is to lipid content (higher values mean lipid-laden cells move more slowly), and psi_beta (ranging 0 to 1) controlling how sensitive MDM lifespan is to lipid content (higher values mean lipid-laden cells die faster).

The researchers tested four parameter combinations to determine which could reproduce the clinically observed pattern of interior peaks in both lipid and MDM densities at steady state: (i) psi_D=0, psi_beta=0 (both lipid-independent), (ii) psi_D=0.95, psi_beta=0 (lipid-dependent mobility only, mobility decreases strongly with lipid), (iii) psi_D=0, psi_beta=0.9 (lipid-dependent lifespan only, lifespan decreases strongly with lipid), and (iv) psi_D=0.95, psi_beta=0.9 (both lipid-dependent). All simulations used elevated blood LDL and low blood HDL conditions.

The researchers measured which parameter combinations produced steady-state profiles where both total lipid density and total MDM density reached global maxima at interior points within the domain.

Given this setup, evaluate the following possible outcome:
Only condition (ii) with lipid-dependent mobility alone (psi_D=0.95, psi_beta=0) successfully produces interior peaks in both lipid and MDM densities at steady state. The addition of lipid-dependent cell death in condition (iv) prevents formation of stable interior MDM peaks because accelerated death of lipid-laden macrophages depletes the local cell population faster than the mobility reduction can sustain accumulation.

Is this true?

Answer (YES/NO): NO